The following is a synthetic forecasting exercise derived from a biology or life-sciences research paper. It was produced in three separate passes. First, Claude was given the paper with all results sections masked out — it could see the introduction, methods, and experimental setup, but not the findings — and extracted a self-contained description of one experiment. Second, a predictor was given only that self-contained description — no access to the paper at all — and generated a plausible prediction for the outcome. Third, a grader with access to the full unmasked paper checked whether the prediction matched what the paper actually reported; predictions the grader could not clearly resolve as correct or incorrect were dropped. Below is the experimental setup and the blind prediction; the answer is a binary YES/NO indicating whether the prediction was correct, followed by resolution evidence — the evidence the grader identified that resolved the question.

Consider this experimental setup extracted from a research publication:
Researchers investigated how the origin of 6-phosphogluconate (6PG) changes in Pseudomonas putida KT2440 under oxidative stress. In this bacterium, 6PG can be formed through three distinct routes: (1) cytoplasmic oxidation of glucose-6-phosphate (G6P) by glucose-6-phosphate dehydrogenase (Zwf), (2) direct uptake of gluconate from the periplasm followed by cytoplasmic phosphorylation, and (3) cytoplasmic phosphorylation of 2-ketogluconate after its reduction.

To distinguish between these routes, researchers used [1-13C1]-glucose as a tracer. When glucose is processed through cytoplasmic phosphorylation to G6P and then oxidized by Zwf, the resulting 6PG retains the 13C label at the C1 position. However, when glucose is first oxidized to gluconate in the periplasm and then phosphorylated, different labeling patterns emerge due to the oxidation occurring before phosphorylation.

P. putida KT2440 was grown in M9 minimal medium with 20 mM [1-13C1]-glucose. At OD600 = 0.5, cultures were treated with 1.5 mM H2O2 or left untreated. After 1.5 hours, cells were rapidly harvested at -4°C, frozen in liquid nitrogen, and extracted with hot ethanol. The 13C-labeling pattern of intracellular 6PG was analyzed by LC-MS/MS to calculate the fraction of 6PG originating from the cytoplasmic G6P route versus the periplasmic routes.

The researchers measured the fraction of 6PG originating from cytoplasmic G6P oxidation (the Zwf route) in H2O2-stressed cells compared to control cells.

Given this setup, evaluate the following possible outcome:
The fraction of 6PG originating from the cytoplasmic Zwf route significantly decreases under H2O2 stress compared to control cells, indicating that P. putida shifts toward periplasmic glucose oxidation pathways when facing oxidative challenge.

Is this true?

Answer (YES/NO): NO